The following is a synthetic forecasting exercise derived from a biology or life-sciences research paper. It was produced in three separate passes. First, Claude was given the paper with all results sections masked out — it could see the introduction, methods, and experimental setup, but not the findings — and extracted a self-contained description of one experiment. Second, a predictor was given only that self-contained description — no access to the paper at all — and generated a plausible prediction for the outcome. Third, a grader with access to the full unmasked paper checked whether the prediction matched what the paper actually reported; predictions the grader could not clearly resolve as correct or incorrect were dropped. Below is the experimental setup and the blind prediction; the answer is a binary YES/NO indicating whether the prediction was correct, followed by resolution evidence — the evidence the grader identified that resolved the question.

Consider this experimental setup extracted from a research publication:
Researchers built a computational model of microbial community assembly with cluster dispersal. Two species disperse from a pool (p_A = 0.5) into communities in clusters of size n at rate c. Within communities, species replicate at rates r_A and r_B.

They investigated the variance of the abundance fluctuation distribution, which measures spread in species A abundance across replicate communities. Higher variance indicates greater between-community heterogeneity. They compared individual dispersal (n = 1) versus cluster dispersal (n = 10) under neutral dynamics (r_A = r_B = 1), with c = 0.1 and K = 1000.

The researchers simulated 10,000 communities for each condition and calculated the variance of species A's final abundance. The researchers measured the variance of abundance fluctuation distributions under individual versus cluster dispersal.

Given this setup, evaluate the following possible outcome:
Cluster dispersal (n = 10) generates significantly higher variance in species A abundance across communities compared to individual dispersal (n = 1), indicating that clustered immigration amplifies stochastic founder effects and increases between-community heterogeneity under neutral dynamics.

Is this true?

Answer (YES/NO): NO